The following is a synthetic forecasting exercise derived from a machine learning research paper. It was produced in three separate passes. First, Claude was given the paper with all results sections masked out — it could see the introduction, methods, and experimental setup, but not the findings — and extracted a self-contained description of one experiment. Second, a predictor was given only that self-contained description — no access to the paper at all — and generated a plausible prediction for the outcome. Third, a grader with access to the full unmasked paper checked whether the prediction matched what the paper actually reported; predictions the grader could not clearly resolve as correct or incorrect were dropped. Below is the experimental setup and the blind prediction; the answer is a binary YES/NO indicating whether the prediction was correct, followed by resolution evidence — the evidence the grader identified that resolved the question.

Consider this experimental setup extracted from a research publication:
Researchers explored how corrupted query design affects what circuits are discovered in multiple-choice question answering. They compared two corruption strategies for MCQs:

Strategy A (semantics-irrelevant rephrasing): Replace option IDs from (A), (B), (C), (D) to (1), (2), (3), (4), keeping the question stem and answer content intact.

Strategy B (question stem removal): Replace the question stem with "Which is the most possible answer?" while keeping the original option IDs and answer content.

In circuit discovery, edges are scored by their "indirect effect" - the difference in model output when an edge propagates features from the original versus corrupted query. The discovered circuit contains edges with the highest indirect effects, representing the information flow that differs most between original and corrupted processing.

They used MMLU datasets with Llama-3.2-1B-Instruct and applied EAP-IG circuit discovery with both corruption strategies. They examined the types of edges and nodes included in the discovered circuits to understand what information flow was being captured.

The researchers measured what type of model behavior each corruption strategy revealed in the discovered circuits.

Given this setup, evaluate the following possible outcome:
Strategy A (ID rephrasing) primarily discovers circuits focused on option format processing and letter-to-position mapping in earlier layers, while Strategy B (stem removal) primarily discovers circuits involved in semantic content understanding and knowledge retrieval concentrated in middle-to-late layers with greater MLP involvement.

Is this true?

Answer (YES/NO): NO